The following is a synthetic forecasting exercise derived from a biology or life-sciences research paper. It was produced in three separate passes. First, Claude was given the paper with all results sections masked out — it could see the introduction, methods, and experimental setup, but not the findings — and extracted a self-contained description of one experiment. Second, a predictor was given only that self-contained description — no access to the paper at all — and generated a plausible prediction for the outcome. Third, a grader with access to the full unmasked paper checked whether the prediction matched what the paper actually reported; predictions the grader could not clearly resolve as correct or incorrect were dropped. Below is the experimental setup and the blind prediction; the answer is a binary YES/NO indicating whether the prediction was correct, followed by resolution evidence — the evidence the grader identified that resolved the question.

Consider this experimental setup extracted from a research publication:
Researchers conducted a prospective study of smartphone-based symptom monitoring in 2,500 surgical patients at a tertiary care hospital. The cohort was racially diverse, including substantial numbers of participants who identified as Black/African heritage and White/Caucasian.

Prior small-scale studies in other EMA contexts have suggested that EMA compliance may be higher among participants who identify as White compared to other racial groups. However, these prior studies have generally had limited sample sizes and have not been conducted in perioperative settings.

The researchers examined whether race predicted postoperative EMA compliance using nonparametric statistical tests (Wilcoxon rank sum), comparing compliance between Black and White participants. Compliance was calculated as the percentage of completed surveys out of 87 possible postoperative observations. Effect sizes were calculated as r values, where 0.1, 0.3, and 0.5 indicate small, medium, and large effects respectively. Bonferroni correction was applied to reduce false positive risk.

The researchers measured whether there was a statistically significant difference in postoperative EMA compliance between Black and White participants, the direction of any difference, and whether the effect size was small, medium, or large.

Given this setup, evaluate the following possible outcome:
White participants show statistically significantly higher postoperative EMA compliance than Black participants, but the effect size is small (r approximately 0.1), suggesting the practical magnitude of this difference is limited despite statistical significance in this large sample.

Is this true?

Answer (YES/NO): YES